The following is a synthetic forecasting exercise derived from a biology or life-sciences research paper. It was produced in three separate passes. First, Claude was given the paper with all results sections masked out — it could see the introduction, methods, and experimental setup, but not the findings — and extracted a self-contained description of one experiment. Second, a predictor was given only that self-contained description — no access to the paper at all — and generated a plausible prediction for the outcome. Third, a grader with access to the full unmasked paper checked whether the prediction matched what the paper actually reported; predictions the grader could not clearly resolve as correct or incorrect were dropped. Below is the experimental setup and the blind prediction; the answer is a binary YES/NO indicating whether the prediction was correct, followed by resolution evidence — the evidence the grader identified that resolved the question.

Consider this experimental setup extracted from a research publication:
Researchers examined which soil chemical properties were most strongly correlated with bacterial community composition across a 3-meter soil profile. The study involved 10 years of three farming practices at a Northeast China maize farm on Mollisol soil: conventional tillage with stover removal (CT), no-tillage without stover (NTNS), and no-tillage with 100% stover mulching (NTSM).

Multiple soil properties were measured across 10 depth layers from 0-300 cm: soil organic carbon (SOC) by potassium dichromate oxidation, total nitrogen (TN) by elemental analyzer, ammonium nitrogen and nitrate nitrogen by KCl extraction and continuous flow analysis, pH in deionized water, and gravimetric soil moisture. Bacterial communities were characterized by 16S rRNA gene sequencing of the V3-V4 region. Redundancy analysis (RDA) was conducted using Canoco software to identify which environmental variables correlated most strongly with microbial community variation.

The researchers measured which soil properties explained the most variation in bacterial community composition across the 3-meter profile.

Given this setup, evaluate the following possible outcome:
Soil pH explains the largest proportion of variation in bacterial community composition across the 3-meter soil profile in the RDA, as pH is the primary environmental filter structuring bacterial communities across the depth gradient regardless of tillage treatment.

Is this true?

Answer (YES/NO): NO